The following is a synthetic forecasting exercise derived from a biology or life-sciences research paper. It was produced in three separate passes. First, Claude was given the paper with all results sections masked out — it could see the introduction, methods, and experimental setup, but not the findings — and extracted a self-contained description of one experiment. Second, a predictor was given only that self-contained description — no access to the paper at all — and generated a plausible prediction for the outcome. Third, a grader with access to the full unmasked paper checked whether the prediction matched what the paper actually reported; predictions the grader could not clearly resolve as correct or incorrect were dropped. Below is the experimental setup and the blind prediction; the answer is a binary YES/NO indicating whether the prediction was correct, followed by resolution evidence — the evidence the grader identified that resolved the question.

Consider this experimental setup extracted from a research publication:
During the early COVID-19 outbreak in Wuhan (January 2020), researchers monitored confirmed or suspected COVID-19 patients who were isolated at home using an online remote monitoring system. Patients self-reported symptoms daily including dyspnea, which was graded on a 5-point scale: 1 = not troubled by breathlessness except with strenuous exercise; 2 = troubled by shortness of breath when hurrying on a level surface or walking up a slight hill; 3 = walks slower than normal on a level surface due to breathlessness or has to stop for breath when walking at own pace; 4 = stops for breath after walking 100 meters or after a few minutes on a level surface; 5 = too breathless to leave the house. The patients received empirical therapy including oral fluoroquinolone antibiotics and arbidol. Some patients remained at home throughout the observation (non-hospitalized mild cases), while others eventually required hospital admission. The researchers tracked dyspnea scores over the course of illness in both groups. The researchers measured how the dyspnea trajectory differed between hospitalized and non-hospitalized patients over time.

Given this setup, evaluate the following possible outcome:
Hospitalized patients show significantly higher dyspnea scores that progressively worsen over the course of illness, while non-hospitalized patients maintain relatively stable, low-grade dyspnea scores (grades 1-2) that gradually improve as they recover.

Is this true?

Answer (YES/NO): NO